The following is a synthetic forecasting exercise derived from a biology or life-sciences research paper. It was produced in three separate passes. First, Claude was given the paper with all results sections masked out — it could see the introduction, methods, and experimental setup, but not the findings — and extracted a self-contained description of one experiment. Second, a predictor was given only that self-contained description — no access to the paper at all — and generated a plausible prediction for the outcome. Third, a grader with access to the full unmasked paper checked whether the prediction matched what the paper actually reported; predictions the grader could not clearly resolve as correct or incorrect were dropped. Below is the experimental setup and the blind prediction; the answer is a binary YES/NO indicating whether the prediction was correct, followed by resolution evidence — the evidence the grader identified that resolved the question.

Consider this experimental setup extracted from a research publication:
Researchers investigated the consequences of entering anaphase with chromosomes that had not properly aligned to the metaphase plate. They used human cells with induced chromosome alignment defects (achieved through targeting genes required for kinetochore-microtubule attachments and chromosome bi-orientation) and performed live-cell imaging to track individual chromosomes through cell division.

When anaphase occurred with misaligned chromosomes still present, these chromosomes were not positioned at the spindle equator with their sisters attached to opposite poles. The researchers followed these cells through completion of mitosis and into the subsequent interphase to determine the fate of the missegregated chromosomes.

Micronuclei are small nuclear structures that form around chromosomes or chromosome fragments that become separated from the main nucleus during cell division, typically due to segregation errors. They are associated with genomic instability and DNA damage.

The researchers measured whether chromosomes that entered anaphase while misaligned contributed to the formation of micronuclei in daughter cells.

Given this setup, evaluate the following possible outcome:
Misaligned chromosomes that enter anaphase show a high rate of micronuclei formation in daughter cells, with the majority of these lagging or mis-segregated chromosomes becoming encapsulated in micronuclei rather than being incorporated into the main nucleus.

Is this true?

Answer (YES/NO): YES